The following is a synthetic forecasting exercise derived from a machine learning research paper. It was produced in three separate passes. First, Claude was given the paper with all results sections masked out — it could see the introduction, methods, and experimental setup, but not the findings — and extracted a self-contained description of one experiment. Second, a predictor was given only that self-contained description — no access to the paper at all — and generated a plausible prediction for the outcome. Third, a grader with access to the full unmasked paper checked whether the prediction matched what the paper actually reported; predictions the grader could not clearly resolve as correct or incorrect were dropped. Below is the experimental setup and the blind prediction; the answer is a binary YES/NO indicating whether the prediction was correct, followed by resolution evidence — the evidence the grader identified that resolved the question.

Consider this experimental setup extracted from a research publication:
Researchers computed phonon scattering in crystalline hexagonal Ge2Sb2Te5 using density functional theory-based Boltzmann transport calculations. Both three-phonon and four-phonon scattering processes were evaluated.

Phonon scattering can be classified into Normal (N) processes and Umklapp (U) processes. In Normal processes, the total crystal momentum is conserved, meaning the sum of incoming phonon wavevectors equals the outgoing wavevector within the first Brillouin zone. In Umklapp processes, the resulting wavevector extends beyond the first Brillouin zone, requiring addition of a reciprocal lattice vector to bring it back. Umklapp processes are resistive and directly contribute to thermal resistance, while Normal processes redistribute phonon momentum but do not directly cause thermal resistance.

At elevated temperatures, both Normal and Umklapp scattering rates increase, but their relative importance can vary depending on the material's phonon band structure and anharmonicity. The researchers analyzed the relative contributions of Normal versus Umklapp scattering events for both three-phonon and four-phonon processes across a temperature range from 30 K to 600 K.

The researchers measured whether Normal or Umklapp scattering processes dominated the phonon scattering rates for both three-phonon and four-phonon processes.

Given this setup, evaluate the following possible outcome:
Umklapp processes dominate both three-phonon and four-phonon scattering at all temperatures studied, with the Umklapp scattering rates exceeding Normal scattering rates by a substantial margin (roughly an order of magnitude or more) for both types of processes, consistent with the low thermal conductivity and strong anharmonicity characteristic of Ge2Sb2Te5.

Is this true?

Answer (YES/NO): NO